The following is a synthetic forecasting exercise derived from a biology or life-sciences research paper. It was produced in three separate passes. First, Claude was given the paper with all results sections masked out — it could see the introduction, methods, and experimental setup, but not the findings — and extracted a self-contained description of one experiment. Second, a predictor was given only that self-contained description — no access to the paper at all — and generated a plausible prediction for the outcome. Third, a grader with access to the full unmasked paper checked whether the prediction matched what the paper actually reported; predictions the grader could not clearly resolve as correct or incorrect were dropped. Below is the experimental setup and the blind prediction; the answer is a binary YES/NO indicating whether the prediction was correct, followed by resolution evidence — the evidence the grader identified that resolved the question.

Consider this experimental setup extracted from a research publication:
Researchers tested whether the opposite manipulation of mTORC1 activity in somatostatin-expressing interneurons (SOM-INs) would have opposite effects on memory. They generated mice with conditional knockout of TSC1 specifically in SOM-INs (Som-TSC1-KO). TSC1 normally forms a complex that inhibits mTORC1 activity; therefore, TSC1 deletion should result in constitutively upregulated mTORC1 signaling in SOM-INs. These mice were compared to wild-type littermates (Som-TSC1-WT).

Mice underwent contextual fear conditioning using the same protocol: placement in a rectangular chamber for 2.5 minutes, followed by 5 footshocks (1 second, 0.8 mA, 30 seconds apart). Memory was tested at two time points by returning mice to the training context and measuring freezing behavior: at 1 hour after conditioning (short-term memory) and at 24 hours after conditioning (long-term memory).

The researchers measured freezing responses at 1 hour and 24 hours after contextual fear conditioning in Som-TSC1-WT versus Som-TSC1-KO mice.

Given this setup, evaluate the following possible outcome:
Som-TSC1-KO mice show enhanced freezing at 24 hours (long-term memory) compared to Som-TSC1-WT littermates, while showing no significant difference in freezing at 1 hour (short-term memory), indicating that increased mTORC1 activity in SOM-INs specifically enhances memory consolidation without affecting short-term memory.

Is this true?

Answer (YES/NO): YES